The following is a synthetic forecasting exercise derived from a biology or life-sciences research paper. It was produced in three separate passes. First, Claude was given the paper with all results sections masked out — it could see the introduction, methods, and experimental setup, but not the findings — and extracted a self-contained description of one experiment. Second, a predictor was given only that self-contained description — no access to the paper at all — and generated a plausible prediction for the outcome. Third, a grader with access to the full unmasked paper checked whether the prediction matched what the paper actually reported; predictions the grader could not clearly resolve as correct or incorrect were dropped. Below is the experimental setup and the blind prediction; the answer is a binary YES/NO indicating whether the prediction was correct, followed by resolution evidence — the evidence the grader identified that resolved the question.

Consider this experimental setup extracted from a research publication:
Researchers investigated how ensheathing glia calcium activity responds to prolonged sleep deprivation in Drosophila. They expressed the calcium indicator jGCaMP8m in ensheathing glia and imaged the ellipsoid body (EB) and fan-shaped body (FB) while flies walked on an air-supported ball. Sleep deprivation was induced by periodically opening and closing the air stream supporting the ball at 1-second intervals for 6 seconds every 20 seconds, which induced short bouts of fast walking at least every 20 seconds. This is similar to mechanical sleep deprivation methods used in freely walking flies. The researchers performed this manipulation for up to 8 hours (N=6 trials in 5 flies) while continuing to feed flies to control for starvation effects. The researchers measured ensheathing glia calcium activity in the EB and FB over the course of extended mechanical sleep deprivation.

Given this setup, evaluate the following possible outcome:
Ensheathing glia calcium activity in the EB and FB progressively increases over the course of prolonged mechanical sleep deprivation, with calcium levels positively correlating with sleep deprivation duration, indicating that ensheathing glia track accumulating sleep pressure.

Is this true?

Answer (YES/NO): NO